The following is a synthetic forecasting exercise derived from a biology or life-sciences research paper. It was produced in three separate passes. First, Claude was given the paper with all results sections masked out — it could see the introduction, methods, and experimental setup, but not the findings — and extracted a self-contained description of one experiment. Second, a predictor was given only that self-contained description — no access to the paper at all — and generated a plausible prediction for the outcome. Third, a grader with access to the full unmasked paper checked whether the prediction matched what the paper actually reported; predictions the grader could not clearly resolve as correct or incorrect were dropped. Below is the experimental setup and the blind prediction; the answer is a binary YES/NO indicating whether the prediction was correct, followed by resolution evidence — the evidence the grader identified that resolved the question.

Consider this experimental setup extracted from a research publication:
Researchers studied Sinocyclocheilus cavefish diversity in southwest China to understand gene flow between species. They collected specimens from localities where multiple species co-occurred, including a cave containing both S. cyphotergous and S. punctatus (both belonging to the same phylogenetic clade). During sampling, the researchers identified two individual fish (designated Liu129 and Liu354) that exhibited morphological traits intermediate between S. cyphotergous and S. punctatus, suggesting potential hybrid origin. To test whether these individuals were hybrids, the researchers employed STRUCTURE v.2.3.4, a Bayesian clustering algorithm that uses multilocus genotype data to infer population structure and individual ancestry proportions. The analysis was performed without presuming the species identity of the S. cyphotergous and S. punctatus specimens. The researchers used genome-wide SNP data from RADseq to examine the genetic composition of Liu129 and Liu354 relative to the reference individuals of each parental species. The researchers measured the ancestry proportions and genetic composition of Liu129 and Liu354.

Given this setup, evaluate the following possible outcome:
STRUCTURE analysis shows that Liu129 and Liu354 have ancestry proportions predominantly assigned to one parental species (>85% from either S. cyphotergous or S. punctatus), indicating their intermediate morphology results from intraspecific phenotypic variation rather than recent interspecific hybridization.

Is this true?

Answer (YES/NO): NO